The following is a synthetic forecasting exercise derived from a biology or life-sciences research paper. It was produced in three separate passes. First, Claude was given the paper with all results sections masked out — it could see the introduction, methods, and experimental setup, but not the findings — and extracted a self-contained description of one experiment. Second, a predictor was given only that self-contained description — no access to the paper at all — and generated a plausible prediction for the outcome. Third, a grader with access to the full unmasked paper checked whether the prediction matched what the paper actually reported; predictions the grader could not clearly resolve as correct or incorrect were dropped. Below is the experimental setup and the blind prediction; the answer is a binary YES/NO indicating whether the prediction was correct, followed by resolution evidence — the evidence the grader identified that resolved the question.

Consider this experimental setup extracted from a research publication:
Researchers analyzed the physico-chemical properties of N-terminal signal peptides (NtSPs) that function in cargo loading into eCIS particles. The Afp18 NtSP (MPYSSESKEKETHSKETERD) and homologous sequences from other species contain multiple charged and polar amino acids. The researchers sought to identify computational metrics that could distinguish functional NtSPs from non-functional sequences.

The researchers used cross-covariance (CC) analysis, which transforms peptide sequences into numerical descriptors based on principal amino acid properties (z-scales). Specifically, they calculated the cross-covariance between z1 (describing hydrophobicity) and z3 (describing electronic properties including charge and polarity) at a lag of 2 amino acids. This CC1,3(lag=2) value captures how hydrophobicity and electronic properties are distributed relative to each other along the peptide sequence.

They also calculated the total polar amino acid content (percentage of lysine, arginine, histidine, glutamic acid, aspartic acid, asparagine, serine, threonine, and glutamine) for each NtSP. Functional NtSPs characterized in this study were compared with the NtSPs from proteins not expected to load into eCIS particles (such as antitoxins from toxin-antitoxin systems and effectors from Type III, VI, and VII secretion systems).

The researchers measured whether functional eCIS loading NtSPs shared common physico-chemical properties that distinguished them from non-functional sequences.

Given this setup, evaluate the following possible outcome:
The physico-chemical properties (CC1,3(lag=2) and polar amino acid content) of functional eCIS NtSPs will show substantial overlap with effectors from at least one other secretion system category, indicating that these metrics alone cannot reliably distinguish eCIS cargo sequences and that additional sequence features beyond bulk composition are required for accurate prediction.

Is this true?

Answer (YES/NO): NO